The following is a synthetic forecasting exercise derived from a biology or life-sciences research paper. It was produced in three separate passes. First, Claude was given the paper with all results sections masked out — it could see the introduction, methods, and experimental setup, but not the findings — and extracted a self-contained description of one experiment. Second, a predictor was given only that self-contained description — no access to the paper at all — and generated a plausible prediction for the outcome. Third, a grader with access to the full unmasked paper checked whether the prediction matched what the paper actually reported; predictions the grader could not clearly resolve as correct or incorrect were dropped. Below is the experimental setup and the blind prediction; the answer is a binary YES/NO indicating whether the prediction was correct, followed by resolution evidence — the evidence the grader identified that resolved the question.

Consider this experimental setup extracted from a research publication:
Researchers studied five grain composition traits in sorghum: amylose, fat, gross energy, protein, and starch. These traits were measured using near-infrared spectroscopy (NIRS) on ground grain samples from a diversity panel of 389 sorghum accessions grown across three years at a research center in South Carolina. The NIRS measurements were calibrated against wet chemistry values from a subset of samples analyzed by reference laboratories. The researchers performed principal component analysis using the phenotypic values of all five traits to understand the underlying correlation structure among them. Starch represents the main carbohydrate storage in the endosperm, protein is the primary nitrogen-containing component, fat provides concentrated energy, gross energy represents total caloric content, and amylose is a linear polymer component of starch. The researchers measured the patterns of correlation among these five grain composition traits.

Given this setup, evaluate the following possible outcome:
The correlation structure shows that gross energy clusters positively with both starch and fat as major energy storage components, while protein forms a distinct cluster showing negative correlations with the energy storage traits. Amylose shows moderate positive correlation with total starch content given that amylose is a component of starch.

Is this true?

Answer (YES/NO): NO